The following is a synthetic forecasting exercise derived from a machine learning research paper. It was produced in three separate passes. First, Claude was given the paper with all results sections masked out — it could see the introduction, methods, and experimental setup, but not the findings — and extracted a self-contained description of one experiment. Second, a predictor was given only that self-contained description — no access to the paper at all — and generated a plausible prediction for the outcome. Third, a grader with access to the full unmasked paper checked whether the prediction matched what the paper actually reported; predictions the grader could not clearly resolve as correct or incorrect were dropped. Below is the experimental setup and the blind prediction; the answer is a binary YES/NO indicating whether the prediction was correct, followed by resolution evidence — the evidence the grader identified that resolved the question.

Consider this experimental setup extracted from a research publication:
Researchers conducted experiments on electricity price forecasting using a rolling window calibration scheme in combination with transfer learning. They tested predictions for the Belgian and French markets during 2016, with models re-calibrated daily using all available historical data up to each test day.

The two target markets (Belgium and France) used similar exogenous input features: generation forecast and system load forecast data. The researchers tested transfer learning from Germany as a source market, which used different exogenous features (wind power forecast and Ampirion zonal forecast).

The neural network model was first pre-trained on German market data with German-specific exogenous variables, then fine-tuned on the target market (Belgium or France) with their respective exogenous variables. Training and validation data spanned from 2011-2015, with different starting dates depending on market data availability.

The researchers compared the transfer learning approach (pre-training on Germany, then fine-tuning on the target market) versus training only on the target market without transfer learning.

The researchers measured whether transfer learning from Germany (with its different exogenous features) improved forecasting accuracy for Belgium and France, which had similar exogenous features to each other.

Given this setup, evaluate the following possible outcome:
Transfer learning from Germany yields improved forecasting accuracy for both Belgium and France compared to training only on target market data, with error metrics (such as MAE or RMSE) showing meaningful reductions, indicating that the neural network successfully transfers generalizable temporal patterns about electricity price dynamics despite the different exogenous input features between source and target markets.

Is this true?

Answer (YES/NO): NO